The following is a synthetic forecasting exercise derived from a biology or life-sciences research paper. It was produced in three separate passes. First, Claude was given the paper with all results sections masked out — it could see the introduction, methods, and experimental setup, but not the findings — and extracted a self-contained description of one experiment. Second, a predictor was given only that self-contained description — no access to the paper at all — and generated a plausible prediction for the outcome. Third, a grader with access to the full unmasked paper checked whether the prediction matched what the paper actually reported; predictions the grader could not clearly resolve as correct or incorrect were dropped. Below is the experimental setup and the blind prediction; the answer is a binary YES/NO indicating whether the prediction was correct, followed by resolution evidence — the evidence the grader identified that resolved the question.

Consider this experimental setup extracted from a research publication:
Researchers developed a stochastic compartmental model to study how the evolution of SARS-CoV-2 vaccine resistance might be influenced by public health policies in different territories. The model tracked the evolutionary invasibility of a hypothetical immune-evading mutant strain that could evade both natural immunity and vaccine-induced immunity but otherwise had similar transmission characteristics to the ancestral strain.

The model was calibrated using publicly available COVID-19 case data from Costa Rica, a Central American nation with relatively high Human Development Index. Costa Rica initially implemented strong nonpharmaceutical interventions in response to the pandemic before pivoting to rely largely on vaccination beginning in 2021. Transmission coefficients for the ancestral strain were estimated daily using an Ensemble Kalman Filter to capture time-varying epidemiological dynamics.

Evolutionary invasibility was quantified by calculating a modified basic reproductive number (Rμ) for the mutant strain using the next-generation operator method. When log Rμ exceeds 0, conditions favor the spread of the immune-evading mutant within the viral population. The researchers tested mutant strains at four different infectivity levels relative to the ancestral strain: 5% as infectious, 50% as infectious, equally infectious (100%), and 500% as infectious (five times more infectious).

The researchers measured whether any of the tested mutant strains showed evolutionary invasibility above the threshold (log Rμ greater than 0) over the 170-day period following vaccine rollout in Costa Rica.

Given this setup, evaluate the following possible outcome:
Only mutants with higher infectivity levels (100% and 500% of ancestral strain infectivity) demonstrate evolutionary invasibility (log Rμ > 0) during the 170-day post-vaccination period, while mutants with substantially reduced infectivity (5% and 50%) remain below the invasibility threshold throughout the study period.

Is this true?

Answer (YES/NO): NO